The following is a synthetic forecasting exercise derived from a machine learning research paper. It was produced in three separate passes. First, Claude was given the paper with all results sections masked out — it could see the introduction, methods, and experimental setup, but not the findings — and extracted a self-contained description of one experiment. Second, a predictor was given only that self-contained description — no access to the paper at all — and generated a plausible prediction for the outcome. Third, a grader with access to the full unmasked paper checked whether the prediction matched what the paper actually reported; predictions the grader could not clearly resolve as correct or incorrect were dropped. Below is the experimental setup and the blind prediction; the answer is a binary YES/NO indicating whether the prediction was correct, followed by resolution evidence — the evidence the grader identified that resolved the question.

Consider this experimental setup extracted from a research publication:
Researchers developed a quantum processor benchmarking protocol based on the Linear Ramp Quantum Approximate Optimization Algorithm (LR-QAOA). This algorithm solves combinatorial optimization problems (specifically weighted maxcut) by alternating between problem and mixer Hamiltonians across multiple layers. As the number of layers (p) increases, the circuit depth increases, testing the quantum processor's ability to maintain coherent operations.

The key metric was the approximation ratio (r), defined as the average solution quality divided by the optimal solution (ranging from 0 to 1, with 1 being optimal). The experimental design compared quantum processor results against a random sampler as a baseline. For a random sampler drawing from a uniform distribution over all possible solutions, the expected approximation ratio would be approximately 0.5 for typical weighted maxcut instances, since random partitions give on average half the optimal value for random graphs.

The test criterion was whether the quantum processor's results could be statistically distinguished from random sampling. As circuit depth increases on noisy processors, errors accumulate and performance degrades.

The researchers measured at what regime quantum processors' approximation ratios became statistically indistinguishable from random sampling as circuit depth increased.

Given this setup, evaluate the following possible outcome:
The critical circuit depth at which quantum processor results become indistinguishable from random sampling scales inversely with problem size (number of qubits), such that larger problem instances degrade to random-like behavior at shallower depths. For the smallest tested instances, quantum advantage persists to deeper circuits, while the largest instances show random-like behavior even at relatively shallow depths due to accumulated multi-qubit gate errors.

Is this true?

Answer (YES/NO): NO